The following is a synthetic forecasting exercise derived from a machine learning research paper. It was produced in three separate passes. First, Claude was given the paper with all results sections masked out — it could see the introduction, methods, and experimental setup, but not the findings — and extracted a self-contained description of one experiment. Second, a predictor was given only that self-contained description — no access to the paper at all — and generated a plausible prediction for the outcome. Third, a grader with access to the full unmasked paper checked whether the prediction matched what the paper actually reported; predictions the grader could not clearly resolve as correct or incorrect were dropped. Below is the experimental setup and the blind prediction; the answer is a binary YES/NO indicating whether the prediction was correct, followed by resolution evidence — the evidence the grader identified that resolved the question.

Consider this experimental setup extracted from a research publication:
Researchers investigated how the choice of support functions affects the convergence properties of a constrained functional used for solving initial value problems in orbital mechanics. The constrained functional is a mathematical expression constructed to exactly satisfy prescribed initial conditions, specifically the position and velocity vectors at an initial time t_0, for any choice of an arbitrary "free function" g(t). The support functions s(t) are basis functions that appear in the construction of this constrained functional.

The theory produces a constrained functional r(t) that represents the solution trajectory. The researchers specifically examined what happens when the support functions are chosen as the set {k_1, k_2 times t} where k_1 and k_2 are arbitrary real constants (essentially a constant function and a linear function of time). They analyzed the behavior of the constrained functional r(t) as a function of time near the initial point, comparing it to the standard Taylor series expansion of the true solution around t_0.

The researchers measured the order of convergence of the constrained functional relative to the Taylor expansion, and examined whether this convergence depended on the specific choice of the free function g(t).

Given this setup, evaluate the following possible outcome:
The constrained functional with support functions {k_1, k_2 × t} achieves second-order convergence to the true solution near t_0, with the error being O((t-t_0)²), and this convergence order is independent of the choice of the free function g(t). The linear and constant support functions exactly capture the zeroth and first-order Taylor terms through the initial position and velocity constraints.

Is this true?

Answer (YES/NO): NO